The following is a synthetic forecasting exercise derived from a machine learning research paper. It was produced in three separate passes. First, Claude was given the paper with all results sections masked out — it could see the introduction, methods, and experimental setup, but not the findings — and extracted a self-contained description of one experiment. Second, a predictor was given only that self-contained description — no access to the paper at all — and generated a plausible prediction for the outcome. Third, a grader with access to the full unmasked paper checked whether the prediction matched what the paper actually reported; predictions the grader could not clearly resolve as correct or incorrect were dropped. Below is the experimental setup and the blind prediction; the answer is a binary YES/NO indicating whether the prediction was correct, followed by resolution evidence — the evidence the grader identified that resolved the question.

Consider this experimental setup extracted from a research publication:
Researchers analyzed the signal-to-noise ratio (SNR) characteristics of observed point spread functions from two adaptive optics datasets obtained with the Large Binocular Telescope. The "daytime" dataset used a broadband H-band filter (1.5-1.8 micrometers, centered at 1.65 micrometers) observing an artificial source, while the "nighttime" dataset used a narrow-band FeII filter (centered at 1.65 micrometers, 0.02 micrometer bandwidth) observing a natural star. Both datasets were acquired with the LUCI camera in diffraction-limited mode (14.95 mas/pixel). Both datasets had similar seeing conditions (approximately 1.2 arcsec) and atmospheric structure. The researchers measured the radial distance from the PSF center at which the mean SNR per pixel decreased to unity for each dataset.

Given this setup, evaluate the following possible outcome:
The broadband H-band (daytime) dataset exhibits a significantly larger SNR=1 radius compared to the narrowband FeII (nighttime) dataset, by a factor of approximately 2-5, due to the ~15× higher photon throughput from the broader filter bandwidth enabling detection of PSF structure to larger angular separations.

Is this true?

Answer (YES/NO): NO